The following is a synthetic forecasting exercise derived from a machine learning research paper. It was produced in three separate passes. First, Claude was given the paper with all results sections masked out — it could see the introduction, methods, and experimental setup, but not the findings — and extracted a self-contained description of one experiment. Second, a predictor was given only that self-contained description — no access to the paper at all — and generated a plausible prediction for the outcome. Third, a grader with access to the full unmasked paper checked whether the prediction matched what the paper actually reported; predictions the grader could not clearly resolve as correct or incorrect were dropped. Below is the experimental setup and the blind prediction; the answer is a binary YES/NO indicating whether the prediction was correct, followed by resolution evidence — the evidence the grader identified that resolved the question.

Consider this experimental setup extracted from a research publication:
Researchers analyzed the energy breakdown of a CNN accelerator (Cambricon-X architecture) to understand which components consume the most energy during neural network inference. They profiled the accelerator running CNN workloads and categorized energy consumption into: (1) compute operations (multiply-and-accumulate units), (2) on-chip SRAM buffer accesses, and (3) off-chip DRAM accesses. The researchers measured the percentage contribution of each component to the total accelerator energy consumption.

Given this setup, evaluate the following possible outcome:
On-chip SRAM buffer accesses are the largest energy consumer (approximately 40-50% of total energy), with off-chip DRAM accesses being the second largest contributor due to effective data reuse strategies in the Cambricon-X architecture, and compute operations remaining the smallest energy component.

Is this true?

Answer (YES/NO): NO